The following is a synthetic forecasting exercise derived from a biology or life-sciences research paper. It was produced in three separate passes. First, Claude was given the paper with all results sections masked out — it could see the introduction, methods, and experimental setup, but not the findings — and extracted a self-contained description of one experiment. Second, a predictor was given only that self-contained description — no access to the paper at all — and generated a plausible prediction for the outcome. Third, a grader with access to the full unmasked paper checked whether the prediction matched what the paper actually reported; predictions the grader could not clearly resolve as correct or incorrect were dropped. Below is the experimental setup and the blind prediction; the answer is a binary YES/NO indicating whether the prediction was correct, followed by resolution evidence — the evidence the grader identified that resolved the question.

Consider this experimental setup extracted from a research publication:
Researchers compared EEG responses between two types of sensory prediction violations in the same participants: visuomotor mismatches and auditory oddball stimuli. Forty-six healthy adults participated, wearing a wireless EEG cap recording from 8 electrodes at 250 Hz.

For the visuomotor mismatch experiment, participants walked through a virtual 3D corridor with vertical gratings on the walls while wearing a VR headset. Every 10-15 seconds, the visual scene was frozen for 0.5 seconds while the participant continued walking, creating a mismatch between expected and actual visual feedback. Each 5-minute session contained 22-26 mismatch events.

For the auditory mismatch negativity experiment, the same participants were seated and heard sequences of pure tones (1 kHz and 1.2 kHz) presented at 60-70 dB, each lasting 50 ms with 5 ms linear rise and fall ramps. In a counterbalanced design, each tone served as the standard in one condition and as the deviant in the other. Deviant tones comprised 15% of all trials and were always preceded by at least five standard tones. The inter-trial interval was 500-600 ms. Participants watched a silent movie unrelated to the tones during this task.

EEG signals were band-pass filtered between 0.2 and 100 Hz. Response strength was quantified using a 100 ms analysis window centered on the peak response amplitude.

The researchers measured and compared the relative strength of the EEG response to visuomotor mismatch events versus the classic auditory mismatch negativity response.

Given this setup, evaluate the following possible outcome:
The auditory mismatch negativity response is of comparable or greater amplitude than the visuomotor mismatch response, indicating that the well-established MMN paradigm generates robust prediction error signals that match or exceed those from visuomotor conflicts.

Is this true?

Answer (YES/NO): NO